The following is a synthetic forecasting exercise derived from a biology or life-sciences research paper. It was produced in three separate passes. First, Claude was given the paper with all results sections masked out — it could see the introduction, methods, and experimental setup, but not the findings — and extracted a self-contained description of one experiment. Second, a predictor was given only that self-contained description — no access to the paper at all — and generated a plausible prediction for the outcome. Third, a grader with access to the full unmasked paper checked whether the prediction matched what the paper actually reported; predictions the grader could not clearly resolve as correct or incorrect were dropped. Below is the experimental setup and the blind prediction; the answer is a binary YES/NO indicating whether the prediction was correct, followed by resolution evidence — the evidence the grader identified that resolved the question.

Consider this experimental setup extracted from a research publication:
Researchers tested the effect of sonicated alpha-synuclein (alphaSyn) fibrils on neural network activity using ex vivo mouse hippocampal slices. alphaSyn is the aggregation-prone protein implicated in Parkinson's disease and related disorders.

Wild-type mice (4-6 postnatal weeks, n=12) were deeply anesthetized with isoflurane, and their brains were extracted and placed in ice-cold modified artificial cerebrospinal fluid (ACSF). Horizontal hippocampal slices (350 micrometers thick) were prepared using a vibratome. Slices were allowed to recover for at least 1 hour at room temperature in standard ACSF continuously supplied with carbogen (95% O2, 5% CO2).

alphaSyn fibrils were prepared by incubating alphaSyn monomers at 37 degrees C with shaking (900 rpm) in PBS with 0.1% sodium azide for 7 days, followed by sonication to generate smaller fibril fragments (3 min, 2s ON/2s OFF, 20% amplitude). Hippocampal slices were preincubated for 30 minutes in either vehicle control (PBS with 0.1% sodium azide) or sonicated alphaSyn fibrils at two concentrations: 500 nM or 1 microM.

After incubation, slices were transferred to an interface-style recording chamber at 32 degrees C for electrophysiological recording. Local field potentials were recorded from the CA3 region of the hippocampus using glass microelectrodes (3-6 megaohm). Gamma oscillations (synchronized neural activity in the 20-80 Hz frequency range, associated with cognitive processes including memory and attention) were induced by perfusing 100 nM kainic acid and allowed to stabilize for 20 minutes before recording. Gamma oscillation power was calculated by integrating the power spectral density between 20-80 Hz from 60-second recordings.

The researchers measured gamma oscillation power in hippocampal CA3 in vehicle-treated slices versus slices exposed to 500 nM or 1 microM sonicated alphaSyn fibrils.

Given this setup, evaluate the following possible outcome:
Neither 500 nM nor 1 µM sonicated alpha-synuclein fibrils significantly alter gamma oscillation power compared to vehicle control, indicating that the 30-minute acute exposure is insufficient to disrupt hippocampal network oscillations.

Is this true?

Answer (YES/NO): NO